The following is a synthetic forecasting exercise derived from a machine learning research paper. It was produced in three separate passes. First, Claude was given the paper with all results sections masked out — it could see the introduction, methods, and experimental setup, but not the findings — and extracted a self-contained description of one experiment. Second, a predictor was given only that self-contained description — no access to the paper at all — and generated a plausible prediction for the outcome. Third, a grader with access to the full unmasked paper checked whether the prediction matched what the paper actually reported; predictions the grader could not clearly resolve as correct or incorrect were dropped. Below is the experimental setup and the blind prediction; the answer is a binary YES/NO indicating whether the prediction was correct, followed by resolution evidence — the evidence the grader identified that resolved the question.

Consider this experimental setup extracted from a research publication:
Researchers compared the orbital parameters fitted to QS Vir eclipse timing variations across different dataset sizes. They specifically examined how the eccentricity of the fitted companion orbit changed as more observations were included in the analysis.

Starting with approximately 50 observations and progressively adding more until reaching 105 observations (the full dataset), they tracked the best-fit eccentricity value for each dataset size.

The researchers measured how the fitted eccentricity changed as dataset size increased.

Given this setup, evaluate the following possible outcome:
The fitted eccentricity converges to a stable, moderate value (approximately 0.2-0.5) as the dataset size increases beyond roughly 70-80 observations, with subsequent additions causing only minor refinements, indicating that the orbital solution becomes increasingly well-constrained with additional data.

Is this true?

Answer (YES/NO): NO